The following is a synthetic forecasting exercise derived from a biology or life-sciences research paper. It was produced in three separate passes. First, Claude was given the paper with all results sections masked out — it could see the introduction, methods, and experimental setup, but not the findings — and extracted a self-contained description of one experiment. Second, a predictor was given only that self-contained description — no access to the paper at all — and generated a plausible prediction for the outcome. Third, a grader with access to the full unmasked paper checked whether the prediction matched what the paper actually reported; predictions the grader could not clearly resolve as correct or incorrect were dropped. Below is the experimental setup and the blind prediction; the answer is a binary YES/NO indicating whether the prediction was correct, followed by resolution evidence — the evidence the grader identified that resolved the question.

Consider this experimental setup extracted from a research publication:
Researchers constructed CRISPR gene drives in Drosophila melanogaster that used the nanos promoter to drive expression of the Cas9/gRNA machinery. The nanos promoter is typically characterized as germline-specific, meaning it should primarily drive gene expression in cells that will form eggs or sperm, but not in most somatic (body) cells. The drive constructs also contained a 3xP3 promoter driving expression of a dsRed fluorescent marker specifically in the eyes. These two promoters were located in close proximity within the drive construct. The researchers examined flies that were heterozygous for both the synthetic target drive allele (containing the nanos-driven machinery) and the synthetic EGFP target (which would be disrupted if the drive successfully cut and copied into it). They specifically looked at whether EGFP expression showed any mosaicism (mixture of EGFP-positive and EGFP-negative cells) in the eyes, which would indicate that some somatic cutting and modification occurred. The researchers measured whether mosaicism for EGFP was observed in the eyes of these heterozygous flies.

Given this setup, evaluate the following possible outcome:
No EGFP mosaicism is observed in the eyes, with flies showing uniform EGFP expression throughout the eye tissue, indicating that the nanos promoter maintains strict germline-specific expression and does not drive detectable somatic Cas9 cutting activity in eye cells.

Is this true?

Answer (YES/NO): NO